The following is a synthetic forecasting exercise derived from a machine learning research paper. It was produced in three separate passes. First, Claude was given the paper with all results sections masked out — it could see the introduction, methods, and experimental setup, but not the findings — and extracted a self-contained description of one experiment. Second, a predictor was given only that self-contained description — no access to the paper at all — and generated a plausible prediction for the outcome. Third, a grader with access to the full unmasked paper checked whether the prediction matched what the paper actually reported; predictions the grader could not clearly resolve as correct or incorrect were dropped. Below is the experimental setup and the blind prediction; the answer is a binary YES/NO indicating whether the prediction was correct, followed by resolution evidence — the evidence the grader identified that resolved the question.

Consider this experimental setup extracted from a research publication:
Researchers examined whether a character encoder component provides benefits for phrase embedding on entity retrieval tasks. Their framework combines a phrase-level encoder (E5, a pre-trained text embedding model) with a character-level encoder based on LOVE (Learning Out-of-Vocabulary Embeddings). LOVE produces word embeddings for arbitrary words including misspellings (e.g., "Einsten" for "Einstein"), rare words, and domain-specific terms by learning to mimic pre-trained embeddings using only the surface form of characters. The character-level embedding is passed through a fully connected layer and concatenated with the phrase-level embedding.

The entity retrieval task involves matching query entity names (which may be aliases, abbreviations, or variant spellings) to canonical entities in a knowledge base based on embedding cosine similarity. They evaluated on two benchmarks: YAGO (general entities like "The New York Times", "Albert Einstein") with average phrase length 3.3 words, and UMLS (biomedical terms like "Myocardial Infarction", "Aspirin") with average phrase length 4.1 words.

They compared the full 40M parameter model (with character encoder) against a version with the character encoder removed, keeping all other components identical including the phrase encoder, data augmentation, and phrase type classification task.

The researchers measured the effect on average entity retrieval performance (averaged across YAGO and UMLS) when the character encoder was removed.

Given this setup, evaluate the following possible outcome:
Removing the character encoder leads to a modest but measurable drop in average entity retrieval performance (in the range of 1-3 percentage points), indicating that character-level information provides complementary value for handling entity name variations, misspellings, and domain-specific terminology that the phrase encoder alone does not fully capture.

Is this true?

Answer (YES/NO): NO